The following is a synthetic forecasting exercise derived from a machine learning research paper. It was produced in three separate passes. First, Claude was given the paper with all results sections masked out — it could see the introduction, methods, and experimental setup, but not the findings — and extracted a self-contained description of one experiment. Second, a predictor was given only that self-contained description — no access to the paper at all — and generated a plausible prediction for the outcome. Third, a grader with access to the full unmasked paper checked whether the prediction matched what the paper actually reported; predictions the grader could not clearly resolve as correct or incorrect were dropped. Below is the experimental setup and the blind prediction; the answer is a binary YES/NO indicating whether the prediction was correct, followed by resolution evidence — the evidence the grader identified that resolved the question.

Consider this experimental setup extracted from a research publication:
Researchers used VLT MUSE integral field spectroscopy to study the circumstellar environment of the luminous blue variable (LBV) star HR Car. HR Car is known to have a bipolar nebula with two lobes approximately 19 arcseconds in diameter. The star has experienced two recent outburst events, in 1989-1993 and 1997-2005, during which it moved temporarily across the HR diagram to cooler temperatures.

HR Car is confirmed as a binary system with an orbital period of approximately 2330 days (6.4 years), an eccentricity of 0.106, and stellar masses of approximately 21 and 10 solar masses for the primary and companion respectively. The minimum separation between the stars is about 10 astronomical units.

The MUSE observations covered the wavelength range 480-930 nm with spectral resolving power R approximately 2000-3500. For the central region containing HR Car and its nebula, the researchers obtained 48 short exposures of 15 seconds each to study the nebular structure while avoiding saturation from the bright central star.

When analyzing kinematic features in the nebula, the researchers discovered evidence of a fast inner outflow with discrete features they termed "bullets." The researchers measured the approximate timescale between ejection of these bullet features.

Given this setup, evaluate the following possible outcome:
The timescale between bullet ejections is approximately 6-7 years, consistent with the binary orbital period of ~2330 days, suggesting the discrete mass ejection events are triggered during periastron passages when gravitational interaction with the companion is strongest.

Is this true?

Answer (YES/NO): NO